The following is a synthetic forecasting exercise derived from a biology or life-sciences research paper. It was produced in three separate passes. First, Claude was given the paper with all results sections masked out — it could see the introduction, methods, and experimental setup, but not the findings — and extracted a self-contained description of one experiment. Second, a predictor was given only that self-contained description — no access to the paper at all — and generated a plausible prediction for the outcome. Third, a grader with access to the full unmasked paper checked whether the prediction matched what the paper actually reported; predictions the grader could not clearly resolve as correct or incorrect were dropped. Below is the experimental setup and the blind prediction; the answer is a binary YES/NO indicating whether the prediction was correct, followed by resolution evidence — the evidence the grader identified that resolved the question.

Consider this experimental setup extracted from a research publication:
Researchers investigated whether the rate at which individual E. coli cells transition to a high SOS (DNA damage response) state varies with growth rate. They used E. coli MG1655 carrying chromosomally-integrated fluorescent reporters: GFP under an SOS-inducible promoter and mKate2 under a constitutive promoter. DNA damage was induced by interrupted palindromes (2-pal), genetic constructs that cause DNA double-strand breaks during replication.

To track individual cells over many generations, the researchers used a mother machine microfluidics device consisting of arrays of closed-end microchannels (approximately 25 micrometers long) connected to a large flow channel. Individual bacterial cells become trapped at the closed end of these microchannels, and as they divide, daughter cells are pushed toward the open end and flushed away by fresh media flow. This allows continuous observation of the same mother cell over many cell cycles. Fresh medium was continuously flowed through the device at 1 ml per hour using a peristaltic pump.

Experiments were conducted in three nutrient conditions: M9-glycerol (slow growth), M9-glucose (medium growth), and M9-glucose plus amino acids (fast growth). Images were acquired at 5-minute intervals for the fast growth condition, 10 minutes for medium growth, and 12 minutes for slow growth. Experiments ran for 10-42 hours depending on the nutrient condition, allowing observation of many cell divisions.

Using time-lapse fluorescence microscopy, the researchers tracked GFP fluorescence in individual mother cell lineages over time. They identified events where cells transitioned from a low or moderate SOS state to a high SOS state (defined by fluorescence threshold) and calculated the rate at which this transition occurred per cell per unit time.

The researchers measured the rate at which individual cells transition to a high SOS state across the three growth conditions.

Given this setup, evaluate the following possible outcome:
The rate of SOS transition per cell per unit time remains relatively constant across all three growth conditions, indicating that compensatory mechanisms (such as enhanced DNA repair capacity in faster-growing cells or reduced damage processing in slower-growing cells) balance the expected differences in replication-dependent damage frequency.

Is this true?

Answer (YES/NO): NO